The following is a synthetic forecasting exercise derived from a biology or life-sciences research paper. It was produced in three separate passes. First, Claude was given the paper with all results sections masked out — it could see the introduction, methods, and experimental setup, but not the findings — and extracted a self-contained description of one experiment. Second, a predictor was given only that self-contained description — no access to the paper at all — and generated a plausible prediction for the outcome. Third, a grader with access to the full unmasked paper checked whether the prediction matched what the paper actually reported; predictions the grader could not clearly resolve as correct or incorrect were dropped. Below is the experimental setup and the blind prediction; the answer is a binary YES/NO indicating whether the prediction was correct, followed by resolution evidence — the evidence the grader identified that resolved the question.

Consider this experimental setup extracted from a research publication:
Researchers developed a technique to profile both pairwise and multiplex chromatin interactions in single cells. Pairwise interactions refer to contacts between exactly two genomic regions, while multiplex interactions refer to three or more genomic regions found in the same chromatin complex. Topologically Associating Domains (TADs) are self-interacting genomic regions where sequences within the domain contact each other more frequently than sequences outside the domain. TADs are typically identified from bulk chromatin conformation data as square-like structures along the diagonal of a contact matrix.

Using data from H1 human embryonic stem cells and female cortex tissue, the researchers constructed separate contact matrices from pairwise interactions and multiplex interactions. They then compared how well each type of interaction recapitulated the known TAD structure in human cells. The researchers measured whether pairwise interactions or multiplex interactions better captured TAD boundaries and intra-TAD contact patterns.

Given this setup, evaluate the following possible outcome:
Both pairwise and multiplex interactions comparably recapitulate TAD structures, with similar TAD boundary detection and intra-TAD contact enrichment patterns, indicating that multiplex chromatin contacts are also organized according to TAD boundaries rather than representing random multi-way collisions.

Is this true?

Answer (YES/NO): NO